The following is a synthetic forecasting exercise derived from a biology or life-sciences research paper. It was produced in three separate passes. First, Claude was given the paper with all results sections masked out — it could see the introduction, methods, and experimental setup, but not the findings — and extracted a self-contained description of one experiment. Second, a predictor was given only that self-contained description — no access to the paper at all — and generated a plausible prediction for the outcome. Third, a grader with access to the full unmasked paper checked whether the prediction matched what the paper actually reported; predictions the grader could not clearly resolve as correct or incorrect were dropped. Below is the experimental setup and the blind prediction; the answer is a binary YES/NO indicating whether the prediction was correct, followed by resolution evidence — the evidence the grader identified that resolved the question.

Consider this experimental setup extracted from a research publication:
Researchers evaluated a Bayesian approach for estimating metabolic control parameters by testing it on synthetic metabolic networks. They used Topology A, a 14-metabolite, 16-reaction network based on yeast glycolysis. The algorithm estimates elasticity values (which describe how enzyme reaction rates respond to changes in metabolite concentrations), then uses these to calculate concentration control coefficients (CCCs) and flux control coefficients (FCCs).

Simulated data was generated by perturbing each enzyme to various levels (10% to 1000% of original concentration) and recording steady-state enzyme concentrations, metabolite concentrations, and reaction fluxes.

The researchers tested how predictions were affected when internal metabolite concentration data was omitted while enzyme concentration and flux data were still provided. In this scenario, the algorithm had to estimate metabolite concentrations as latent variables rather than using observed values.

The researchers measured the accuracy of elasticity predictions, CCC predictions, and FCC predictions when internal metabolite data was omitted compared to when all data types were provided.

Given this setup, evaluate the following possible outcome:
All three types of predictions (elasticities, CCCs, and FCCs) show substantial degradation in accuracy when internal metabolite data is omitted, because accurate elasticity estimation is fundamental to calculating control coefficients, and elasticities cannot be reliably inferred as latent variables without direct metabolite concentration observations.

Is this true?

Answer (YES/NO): NO